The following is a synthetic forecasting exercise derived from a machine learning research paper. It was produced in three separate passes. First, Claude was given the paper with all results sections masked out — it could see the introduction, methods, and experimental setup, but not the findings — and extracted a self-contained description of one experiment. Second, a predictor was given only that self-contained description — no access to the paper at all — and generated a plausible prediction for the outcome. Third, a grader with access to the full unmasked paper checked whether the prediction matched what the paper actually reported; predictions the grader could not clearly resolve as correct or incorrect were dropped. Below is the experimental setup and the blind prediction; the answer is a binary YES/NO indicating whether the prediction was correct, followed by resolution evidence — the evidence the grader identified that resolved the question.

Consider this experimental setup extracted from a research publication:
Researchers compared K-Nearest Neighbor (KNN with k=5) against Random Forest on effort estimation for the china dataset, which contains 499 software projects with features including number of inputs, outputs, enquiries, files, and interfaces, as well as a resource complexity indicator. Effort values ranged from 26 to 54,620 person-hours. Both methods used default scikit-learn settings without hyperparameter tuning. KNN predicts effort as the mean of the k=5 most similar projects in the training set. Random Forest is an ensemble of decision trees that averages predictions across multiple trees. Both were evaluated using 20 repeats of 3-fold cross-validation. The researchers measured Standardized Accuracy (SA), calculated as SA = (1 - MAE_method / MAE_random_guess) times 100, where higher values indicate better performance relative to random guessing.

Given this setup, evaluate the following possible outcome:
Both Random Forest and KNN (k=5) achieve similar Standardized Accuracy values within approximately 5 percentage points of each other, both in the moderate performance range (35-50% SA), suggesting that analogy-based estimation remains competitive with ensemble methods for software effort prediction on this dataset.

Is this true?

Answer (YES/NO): NO